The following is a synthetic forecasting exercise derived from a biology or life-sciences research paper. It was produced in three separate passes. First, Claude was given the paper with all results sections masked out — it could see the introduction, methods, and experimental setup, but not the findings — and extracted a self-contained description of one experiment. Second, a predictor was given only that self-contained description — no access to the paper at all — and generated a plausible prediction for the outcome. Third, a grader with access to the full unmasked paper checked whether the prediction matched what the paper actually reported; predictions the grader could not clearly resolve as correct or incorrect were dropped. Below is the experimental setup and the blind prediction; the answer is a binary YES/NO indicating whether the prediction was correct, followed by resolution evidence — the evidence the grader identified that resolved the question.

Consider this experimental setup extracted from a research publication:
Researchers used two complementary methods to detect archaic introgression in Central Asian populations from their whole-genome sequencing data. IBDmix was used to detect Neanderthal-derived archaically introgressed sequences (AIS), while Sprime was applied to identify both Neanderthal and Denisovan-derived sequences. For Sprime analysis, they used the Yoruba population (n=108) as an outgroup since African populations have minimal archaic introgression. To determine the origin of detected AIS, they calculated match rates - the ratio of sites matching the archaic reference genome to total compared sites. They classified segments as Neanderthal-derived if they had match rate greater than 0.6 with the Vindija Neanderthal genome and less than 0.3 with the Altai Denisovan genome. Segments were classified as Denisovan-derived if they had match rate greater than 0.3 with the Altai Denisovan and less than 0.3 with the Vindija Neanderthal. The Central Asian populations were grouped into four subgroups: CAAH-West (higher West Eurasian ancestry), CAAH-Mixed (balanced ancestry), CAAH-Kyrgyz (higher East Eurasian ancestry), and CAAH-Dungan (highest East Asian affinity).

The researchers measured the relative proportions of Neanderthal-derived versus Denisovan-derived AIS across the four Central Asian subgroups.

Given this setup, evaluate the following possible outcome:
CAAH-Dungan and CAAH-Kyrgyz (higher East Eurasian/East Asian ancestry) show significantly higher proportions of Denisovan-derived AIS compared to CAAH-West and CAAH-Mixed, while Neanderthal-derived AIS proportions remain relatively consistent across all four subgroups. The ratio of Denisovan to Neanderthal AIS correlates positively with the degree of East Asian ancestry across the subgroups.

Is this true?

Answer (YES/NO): NO